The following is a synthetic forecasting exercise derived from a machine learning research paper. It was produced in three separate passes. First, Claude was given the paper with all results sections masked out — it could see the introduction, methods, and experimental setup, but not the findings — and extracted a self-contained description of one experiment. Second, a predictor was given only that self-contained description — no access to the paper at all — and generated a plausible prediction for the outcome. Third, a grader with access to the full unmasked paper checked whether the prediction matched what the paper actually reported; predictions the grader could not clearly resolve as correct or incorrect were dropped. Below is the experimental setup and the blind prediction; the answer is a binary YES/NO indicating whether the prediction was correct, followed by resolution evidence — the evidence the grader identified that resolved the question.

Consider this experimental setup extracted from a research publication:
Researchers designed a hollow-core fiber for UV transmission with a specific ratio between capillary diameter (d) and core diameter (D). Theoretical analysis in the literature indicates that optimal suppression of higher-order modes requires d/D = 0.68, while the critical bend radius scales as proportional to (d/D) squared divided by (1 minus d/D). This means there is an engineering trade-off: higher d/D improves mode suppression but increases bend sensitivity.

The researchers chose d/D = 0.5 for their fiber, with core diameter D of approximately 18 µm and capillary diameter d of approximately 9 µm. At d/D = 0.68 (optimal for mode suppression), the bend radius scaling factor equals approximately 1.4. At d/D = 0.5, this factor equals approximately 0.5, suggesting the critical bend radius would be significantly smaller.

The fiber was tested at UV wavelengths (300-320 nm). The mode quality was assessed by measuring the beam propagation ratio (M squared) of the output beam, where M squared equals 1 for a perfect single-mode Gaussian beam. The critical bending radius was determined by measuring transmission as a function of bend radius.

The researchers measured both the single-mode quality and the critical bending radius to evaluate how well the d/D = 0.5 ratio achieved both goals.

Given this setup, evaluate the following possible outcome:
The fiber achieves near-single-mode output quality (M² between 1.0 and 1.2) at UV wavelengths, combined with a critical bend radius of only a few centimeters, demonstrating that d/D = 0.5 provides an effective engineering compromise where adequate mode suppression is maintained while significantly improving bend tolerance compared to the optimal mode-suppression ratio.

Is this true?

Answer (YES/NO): YES